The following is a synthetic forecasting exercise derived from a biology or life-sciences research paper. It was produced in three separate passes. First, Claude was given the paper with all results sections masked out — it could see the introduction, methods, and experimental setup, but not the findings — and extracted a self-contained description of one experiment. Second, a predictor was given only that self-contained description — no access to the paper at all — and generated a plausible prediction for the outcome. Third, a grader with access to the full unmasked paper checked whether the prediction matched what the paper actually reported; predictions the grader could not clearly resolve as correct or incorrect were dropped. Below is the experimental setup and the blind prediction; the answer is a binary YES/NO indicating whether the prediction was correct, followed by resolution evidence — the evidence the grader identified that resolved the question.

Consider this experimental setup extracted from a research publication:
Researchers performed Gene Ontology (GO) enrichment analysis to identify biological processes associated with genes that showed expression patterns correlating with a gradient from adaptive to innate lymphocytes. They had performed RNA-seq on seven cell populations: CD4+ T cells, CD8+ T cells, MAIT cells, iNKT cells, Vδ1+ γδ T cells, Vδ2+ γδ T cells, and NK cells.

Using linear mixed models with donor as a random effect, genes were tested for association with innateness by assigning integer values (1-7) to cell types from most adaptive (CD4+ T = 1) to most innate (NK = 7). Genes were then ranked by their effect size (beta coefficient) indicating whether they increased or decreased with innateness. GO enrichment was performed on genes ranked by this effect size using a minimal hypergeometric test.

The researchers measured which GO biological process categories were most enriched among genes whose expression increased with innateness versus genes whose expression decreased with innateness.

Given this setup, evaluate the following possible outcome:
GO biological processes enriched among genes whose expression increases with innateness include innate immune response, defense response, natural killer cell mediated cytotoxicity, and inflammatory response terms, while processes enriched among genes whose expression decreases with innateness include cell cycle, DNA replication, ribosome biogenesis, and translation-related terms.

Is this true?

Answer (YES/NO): NO